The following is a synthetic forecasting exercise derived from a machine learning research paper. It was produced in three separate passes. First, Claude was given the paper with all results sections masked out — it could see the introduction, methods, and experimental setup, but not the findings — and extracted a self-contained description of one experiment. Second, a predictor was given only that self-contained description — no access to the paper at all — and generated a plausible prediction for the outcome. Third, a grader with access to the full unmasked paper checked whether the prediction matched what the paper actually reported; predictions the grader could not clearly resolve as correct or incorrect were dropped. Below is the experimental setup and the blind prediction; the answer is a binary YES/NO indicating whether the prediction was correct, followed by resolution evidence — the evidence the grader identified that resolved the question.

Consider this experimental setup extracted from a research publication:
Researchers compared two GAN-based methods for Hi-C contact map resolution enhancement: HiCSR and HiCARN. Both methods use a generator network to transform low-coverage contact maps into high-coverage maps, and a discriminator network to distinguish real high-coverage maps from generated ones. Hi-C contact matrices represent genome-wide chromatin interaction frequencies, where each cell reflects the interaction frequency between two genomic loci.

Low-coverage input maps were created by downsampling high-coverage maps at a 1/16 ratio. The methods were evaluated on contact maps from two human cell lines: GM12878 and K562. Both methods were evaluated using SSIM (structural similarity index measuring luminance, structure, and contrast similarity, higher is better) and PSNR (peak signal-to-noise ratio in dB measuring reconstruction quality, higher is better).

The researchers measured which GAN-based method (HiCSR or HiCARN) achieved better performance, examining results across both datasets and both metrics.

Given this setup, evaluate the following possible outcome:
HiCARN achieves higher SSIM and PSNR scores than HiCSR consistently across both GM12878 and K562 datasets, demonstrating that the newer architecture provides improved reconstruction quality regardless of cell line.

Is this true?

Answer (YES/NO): YES